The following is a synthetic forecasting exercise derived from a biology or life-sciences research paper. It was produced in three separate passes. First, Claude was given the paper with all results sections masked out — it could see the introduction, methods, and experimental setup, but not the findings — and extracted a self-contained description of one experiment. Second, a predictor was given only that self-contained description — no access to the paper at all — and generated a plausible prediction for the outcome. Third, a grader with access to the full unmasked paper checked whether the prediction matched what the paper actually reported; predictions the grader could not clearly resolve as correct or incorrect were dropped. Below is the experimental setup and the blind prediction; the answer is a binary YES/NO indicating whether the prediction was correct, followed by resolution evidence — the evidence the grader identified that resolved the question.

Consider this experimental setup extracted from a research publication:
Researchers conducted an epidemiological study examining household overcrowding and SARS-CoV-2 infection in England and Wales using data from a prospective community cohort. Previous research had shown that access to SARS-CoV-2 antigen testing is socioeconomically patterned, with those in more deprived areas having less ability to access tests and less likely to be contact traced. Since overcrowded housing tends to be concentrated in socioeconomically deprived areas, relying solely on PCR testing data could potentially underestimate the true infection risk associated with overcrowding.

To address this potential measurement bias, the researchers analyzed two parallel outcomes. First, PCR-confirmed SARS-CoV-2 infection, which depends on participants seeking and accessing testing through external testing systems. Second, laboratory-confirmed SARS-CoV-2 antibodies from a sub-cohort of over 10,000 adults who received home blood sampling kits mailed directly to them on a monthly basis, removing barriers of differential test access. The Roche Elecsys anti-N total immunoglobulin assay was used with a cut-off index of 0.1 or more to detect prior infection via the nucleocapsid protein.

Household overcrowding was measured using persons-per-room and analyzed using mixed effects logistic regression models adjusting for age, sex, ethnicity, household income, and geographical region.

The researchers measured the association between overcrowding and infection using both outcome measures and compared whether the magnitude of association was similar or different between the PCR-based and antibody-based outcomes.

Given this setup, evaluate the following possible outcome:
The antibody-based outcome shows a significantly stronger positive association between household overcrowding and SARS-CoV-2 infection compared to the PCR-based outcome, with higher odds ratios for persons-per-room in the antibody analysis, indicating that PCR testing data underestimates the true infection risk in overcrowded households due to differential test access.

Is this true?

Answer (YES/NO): NO